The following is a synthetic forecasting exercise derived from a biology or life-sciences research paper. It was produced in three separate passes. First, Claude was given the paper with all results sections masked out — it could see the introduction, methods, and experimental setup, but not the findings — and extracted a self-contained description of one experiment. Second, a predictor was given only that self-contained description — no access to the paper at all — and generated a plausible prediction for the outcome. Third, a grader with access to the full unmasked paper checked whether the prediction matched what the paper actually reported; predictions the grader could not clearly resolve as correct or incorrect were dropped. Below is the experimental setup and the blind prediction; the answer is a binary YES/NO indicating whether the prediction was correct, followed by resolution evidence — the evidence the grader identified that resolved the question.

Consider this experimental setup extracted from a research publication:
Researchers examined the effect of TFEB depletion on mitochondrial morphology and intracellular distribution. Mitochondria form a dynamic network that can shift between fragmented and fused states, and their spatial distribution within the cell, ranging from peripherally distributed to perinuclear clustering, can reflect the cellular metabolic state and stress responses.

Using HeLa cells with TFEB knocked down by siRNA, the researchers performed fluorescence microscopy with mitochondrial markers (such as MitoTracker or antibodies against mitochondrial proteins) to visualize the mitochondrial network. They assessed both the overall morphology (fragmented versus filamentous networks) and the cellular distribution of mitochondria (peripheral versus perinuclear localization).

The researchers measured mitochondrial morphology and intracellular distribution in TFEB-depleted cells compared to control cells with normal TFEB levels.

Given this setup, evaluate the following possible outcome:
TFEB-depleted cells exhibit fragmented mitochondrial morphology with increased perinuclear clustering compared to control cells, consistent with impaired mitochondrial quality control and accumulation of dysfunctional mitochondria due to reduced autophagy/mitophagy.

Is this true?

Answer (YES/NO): NO